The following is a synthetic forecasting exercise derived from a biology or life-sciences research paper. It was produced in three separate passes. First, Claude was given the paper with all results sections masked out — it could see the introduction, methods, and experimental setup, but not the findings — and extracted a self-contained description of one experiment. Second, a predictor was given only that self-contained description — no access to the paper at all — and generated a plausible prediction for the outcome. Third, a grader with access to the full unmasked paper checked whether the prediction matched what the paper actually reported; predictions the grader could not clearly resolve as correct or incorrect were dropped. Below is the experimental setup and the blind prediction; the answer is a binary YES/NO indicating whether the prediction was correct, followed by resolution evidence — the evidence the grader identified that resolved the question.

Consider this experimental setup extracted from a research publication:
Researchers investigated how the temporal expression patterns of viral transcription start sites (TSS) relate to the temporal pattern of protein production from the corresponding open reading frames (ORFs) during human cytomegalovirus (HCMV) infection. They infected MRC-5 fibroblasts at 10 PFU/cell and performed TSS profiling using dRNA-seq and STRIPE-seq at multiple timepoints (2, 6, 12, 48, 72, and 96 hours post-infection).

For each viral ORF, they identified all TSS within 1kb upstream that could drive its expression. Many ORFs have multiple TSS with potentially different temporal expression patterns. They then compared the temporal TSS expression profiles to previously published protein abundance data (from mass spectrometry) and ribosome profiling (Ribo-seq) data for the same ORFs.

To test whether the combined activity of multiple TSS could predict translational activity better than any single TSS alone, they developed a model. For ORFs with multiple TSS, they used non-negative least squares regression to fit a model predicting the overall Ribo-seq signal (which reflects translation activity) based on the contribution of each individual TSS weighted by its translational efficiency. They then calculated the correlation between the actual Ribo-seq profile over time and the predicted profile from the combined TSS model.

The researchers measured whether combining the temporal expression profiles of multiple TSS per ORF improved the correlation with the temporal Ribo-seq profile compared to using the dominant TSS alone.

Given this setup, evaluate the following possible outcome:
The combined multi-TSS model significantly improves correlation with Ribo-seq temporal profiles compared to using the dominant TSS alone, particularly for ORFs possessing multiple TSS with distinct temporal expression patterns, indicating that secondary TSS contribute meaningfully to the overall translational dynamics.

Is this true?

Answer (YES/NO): YES